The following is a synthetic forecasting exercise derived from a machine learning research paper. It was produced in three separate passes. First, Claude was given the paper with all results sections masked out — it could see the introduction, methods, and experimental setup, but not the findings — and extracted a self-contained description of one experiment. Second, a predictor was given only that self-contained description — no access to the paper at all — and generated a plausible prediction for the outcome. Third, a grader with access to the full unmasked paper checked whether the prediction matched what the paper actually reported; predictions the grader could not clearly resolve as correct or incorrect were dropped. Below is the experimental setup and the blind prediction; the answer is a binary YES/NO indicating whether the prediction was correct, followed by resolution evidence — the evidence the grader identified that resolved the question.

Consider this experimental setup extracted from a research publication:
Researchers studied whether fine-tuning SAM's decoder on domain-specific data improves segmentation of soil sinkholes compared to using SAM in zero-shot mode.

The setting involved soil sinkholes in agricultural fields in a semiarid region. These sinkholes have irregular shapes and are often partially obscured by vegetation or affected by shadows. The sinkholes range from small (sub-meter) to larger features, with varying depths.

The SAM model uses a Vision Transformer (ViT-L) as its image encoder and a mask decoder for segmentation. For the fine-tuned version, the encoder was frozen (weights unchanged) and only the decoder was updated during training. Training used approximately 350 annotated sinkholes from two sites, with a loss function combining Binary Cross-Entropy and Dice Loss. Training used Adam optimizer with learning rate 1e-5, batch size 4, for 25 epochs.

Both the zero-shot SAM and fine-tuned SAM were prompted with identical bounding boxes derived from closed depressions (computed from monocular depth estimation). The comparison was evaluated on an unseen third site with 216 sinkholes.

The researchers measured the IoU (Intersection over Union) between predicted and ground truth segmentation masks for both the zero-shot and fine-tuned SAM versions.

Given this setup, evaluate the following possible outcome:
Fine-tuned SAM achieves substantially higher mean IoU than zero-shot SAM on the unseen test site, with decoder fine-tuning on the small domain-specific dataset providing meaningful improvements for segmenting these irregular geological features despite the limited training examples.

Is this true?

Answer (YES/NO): NO